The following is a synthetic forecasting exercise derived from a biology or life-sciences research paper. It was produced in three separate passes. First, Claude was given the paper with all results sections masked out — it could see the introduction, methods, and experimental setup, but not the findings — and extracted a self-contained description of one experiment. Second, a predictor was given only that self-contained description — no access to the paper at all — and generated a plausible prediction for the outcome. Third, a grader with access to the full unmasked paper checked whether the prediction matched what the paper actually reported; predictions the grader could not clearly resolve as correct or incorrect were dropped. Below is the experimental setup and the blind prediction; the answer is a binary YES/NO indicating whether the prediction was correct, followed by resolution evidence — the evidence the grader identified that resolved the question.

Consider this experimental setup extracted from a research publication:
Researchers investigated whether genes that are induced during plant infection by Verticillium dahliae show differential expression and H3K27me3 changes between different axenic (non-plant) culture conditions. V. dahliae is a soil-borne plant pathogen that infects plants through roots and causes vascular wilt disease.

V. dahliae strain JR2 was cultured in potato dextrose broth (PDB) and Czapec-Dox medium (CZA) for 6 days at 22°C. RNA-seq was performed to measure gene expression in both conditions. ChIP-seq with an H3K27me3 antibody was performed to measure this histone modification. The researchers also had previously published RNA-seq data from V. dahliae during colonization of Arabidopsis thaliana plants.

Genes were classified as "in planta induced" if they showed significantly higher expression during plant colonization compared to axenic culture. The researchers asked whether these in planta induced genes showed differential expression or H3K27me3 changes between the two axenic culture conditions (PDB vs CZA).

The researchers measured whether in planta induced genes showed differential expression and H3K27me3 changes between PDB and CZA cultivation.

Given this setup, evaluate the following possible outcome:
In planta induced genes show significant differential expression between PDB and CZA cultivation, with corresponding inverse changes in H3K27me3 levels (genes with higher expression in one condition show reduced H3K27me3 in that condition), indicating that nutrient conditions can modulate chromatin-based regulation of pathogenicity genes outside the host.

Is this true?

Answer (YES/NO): NO